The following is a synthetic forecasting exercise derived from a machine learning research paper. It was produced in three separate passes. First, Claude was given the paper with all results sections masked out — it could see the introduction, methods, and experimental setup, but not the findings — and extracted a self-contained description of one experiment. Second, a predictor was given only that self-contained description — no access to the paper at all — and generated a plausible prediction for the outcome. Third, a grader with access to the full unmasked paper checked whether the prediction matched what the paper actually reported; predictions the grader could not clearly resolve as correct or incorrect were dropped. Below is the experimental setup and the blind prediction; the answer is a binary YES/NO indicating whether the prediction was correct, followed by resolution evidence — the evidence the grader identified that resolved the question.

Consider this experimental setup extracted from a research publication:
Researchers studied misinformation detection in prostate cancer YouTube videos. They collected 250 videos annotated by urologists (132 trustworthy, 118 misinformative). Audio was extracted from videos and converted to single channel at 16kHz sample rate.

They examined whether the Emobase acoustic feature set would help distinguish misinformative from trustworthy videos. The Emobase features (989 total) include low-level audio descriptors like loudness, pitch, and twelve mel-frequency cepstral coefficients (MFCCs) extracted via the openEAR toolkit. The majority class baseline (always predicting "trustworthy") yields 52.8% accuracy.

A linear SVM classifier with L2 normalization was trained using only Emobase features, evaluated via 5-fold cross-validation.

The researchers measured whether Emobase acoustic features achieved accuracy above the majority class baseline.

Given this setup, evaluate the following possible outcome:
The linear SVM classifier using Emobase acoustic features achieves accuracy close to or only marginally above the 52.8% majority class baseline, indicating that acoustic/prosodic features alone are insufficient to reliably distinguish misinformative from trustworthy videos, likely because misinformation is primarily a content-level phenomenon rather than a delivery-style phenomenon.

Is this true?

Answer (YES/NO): YES